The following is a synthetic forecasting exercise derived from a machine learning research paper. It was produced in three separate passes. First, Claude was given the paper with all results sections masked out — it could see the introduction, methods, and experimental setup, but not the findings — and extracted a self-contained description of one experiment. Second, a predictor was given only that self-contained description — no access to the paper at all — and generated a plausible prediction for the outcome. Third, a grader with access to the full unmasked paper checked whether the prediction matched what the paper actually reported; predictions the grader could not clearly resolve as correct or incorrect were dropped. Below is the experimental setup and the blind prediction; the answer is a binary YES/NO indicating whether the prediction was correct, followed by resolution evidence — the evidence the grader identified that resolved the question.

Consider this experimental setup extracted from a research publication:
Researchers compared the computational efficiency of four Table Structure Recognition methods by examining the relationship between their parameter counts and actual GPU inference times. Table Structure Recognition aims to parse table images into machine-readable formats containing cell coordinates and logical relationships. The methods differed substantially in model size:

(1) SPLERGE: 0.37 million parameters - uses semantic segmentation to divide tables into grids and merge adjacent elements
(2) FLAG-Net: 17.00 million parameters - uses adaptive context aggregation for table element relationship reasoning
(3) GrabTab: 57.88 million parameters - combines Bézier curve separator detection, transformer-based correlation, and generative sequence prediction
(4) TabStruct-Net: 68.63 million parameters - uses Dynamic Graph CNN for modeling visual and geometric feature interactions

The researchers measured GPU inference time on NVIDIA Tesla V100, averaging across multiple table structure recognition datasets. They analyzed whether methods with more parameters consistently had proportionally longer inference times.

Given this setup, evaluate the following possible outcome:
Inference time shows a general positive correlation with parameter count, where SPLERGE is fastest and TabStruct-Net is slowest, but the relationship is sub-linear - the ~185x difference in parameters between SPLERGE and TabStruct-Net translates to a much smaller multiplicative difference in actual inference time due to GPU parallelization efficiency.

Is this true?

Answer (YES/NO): NO